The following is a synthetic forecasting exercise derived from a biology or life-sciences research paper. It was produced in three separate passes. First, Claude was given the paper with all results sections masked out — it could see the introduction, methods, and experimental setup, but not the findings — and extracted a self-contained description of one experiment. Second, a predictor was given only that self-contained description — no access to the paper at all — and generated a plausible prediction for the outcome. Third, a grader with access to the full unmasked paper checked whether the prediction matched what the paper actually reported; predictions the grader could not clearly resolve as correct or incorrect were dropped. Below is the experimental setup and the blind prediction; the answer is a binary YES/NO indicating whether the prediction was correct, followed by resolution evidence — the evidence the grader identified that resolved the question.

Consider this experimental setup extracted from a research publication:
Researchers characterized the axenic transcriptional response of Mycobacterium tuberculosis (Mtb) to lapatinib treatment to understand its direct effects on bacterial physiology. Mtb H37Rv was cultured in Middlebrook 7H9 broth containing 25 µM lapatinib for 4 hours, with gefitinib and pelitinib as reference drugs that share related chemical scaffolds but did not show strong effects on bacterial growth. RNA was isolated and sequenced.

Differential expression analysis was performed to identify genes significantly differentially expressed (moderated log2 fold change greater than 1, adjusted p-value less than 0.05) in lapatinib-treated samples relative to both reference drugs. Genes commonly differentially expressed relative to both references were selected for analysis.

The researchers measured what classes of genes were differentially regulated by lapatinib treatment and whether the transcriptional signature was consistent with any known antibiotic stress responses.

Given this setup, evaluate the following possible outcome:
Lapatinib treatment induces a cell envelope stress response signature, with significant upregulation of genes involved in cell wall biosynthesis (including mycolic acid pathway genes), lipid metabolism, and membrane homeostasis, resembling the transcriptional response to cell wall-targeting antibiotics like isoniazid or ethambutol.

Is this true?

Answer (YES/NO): NO